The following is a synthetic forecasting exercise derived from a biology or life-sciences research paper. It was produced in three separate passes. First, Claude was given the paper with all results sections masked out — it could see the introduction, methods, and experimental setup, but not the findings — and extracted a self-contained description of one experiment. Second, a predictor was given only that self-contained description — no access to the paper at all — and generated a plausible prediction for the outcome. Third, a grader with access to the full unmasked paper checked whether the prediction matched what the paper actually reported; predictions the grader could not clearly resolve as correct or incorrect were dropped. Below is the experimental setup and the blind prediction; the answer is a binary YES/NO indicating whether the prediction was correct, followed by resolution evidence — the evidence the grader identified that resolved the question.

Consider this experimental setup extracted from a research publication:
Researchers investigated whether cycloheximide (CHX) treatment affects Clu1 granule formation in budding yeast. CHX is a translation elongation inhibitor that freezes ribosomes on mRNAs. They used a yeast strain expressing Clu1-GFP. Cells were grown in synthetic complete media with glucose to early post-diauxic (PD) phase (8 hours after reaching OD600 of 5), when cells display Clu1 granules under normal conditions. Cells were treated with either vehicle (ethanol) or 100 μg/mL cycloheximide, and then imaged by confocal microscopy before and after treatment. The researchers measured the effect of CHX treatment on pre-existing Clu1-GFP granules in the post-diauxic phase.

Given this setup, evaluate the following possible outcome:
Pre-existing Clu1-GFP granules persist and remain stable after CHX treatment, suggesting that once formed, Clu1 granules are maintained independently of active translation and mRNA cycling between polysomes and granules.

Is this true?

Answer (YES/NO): YES